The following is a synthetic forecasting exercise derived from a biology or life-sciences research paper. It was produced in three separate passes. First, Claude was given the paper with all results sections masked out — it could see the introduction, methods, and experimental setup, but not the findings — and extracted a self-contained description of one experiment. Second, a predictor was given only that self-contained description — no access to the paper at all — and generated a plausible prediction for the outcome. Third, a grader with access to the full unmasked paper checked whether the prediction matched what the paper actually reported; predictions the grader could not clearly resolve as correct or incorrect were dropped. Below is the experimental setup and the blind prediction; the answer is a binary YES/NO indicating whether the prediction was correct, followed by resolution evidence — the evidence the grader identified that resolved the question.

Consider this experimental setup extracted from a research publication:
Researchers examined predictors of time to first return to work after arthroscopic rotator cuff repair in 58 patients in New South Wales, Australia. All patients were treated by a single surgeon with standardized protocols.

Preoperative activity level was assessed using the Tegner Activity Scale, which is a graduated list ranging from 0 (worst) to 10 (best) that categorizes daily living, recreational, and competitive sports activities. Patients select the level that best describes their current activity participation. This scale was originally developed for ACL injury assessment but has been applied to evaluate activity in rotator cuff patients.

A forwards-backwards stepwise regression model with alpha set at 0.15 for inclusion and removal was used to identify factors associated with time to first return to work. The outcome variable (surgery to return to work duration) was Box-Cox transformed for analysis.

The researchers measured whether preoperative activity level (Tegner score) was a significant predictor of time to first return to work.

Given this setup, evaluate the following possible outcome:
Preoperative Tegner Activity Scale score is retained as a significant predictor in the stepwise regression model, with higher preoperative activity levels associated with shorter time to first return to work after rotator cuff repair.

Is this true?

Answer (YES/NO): YES